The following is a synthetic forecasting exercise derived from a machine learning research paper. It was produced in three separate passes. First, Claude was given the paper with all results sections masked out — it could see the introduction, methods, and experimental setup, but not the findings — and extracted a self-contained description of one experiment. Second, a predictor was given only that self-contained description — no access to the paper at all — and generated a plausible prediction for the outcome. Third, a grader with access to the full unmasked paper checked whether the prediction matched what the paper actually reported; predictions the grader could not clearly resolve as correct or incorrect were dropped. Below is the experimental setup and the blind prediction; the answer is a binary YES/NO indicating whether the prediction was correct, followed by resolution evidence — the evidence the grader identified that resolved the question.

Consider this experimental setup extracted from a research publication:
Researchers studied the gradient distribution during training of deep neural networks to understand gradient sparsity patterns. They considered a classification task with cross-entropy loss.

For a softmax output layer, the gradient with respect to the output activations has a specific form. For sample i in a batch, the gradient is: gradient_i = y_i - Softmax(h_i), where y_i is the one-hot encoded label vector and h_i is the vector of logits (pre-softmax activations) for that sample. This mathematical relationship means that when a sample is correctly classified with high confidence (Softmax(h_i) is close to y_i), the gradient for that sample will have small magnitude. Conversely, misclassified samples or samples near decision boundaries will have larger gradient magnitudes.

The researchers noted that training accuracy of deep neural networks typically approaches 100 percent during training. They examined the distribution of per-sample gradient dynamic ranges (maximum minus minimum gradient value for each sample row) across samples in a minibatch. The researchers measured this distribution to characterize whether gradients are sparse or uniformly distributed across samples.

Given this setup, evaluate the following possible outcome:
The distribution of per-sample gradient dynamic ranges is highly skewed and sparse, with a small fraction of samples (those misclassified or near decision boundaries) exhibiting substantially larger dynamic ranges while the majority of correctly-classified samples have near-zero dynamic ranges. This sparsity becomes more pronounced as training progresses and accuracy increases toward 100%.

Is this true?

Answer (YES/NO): YES